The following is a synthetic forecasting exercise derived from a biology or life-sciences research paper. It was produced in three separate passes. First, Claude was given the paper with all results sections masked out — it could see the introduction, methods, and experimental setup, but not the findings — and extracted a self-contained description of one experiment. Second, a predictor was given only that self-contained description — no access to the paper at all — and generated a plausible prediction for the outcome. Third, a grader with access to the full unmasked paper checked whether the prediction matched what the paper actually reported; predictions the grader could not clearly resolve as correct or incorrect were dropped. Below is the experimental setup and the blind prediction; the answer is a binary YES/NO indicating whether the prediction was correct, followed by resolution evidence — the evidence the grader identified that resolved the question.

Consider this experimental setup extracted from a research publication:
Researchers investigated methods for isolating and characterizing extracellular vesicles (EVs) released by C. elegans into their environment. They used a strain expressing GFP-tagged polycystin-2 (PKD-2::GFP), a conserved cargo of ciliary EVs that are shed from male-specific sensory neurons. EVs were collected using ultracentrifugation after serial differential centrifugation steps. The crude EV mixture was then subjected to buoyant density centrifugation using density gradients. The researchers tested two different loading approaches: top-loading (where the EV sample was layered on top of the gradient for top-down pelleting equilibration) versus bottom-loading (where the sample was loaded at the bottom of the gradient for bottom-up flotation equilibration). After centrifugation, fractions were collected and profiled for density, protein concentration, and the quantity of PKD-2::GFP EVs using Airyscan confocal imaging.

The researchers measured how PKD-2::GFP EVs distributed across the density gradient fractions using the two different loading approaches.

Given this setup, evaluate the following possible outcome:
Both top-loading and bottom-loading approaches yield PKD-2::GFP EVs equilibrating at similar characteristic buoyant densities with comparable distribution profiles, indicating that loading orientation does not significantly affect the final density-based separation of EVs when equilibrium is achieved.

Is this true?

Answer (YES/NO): NO